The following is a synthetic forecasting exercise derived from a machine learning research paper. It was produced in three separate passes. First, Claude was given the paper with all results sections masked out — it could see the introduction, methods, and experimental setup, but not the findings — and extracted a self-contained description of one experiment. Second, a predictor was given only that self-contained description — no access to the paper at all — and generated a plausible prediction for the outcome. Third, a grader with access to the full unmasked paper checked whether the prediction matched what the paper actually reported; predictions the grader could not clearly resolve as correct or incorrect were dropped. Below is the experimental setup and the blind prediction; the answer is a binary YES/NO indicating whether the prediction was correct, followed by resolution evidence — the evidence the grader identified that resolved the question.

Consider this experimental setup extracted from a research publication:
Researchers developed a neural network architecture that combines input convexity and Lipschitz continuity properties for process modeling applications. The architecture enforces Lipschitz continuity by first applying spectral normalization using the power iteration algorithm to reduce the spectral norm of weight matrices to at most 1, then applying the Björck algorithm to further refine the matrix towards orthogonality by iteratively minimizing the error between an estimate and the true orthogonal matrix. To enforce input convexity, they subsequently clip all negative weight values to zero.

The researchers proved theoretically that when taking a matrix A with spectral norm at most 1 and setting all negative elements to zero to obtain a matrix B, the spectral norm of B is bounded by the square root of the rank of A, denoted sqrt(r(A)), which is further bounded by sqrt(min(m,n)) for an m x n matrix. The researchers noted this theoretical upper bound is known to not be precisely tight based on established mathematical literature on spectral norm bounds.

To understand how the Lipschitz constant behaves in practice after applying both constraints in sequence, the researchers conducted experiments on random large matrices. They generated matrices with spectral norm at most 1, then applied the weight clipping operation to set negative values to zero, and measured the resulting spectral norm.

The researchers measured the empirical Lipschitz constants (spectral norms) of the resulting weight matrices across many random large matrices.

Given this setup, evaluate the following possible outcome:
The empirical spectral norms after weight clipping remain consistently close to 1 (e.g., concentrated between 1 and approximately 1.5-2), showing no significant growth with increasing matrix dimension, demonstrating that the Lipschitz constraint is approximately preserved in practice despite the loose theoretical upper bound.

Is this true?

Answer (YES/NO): NO